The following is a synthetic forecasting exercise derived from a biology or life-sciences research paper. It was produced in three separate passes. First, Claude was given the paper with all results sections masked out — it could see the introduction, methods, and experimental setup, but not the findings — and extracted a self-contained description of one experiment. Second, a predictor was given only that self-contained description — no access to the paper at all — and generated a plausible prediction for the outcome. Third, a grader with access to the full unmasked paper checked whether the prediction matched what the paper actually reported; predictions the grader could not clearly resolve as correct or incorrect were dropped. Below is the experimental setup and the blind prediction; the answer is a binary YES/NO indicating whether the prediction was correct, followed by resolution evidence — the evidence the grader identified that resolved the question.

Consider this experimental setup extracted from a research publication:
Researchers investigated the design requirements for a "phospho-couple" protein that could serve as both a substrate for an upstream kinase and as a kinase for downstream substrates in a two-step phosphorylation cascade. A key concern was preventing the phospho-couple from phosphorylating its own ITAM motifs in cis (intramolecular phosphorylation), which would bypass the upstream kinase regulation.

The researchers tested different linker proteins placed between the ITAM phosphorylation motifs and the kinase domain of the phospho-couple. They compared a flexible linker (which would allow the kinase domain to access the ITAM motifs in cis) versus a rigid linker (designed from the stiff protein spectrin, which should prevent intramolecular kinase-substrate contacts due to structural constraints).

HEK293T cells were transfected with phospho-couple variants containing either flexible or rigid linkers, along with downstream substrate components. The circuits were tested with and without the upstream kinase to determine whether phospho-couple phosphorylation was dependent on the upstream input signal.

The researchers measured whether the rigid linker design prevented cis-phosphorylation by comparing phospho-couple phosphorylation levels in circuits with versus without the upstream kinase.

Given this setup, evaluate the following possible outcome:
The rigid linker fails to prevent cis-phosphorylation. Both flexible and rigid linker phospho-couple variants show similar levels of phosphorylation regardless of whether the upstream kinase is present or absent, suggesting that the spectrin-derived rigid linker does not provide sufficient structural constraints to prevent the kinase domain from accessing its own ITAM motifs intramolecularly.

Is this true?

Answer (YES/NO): NO